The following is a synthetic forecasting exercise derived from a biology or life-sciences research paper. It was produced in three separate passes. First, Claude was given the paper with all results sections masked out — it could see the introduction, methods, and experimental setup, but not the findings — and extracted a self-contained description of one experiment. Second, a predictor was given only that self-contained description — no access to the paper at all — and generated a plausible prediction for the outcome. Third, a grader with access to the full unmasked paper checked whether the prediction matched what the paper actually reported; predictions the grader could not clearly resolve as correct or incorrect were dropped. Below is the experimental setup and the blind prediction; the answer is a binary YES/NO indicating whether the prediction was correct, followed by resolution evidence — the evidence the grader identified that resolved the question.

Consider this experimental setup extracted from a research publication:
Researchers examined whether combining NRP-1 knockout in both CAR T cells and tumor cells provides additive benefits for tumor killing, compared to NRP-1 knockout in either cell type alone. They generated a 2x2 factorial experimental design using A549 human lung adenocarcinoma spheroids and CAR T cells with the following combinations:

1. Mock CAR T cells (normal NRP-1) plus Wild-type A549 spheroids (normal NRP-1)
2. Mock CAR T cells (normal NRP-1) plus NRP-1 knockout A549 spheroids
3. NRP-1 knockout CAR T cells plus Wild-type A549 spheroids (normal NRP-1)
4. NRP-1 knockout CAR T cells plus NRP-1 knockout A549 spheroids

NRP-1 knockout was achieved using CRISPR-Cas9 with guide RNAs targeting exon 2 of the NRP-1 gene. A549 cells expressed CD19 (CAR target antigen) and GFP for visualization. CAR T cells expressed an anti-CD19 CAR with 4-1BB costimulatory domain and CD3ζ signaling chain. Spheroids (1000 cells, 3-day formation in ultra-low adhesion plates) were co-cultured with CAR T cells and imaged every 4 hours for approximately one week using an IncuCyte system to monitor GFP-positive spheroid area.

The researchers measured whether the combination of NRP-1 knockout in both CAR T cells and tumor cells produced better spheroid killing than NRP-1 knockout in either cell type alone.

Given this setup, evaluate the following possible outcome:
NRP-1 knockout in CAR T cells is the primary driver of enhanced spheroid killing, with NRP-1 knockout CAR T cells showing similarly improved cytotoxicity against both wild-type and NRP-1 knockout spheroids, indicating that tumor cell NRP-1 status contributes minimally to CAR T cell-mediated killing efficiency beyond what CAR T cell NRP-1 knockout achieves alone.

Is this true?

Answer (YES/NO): NO